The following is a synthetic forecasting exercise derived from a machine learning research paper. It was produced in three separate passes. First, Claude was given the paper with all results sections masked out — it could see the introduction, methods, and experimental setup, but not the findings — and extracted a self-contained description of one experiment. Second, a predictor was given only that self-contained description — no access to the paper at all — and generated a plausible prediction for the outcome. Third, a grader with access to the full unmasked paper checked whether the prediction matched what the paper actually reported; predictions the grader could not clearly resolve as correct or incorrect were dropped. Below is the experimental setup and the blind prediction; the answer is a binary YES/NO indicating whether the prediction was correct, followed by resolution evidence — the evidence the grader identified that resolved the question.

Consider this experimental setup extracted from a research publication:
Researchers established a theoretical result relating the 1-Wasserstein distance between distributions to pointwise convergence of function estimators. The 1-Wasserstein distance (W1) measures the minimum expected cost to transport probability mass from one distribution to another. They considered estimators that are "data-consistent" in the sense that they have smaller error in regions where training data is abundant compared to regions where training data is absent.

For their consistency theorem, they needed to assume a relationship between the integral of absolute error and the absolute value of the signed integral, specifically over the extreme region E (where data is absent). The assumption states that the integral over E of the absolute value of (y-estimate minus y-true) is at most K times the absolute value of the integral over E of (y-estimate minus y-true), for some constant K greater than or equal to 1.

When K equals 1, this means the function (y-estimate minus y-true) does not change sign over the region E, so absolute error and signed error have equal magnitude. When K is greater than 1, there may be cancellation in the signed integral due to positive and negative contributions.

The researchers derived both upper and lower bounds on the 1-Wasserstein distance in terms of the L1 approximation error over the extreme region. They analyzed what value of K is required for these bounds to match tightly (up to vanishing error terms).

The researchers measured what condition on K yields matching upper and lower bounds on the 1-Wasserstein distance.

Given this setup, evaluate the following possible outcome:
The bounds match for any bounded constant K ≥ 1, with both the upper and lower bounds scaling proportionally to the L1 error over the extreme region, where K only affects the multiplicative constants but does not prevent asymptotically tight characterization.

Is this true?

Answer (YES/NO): NO